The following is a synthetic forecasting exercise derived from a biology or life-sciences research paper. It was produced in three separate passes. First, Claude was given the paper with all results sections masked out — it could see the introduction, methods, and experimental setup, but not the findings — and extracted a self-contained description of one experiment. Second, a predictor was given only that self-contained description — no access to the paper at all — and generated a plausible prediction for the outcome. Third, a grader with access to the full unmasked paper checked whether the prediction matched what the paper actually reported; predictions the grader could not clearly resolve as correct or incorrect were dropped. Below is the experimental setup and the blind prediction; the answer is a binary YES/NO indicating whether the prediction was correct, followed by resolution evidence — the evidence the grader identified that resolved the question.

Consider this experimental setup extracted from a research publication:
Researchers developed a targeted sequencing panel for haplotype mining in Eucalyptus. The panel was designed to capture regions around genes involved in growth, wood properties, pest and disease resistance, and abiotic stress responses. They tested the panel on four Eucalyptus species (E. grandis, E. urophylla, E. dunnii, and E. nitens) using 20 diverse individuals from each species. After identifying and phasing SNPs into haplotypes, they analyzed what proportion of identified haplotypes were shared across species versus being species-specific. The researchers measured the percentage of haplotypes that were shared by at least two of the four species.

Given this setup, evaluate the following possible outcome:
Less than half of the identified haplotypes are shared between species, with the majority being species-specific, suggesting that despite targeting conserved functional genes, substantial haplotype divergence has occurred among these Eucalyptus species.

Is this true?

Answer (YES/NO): YES